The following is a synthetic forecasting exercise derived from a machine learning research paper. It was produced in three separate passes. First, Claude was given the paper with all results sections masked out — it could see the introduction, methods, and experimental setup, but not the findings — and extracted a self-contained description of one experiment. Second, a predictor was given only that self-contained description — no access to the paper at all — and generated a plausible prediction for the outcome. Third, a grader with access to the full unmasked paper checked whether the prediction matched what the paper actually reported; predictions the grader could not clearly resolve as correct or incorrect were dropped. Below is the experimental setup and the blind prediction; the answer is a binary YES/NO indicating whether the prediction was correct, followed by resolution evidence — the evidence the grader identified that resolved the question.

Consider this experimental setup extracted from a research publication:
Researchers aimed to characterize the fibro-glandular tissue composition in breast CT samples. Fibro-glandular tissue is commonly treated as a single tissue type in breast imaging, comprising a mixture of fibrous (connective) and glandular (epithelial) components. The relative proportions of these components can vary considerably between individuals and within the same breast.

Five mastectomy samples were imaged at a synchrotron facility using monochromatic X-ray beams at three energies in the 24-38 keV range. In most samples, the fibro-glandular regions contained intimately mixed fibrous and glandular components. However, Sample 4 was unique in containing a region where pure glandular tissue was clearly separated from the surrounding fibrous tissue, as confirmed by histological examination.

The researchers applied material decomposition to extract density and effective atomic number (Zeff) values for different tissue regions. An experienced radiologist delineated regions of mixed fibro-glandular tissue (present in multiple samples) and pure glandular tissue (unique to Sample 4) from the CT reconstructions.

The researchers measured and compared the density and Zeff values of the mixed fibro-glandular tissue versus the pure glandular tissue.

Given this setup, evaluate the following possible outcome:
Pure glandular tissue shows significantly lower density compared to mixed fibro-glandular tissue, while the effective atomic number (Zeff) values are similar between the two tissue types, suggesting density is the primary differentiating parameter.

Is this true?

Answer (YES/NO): NO